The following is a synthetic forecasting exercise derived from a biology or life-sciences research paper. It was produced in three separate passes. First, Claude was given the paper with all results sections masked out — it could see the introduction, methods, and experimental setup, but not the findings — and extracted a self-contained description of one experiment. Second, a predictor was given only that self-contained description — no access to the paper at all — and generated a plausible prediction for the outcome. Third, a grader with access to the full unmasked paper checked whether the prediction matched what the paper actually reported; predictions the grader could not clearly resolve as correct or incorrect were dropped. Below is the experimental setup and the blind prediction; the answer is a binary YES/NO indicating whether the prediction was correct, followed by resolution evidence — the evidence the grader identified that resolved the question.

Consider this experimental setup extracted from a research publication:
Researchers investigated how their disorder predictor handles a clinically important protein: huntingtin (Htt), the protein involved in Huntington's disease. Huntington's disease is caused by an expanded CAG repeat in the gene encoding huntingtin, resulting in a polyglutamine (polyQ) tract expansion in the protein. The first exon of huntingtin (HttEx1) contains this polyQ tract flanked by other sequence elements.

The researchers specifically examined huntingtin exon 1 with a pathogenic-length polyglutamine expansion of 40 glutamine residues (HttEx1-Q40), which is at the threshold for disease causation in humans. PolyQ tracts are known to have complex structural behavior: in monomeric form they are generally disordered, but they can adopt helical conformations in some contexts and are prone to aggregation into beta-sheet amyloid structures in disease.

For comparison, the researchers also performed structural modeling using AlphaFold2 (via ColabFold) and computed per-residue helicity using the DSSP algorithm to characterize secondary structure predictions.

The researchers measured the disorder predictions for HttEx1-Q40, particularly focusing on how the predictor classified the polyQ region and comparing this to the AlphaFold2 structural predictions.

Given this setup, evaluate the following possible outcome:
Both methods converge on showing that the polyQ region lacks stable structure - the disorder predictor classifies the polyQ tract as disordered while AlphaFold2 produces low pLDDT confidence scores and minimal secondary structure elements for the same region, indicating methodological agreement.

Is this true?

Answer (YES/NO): NO